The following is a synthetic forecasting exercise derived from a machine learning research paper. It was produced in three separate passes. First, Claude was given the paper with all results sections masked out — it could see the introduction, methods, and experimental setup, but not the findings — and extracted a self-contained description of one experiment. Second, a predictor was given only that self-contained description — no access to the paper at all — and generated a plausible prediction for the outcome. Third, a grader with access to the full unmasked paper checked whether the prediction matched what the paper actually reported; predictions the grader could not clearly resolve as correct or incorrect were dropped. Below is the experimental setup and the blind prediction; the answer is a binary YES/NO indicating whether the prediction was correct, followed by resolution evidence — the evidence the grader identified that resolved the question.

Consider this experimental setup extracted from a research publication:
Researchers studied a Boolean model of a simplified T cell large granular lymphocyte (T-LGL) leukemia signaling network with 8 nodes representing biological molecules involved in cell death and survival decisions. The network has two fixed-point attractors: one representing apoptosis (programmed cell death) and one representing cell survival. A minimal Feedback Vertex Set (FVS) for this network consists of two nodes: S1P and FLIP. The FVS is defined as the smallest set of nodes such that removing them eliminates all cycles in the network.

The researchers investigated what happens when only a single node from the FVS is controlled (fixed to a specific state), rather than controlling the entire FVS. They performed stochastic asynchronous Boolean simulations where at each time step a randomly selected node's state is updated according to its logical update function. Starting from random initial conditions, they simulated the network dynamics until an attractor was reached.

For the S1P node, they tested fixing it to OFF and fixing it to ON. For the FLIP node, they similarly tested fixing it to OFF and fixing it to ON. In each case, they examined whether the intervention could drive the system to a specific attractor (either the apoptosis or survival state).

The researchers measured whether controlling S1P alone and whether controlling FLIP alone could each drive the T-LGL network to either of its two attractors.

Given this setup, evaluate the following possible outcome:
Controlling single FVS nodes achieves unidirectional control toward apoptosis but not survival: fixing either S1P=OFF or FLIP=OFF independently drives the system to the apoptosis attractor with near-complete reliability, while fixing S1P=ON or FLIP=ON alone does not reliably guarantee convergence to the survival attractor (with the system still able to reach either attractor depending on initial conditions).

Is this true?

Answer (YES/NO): NO